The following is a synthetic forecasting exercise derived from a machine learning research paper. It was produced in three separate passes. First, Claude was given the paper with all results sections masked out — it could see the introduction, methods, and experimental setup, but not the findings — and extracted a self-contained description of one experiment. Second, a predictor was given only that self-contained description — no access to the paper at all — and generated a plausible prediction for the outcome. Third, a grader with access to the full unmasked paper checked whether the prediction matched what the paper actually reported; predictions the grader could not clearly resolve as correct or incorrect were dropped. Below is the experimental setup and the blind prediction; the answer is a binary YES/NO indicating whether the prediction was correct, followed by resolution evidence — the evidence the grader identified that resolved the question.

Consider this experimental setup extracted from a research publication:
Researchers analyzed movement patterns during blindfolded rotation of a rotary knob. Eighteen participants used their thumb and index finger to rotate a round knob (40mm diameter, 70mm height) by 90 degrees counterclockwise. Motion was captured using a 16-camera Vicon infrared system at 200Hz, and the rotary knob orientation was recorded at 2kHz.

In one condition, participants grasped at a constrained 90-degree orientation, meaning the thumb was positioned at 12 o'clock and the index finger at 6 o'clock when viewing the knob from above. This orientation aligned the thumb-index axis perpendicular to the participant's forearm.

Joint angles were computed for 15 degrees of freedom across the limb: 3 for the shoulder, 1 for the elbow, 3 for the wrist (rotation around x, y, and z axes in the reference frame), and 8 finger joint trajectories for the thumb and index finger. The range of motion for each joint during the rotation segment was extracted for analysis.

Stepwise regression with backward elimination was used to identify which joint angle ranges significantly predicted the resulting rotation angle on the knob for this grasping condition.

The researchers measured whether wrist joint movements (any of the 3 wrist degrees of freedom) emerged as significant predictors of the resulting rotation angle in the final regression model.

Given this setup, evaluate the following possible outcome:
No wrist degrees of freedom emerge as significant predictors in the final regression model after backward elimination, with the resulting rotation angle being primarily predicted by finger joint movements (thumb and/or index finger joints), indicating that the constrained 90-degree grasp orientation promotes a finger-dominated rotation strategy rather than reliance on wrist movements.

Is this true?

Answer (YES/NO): YES